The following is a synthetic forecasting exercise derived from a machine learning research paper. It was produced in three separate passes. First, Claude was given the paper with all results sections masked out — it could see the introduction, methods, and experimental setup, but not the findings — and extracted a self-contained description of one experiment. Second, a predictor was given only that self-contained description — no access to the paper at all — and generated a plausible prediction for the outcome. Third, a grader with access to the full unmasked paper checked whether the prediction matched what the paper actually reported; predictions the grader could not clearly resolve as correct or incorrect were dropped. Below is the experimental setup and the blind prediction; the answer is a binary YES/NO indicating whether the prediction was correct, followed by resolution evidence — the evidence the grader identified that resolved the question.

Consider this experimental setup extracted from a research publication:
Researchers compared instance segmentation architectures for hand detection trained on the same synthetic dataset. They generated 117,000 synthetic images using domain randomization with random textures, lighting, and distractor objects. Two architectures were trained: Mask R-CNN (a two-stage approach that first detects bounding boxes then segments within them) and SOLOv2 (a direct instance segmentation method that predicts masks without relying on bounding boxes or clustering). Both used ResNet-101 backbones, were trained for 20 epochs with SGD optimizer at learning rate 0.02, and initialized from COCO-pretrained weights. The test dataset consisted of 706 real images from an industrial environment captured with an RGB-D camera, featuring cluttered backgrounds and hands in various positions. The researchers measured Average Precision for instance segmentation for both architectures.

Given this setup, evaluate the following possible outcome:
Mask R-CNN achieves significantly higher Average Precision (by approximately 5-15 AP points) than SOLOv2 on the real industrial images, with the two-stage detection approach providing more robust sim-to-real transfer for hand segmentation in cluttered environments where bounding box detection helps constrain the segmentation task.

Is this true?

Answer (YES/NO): NO